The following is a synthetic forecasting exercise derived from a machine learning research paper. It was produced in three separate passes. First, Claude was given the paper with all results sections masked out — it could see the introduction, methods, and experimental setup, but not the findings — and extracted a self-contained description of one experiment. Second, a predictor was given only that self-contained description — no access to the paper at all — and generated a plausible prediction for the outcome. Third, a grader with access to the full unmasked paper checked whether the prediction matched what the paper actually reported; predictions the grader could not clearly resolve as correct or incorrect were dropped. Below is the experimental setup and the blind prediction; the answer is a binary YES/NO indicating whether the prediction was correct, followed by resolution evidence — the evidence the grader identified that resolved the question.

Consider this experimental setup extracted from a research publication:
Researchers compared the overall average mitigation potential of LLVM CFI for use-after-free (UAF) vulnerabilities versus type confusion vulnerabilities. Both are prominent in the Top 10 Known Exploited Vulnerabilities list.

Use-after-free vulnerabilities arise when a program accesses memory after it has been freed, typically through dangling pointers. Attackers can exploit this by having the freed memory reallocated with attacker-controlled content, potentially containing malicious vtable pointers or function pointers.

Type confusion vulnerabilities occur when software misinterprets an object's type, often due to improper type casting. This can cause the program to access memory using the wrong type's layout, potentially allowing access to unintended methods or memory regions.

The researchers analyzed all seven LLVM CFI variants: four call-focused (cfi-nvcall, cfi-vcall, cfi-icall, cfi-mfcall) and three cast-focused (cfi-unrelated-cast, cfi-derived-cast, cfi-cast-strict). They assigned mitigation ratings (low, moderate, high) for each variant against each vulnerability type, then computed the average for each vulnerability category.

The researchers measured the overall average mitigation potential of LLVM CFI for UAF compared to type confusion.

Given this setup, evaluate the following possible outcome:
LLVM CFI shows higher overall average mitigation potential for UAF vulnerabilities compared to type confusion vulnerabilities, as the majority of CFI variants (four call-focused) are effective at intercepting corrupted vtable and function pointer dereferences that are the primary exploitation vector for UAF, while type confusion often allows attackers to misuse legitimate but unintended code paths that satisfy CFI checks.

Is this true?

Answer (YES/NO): NO